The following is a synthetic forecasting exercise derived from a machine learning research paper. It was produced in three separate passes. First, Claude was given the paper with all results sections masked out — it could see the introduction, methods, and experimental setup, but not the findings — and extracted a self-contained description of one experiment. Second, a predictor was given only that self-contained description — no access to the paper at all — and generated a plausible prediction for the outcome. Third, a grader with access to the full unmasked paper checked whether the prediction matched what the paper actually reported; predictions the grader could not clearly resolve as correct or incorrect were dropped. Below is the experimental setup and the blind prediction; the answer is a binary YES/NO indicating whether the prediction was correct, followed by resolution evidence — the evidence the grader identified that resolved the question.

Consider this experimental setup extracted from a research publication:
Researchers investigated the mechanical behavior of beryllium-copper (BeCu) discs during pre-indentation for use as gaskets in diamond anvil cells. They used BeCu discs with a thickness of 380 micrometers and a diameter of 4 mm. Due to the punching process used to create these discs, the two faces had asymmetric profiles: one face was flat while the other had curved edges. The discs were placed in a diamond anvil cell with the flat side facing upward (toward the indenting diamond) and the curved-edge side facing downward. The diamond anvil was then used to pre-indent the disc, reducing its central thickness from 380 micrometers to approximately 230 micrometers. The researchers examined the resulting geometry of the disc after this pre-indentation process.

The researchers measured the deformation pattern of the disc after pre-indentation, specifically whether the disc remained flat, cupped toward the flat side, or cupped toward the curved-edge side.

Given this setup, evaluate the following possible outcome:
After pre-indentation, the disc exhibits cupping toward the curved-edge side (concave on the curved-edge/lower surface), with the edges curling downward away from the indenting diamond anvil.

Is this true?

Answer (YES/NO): NO